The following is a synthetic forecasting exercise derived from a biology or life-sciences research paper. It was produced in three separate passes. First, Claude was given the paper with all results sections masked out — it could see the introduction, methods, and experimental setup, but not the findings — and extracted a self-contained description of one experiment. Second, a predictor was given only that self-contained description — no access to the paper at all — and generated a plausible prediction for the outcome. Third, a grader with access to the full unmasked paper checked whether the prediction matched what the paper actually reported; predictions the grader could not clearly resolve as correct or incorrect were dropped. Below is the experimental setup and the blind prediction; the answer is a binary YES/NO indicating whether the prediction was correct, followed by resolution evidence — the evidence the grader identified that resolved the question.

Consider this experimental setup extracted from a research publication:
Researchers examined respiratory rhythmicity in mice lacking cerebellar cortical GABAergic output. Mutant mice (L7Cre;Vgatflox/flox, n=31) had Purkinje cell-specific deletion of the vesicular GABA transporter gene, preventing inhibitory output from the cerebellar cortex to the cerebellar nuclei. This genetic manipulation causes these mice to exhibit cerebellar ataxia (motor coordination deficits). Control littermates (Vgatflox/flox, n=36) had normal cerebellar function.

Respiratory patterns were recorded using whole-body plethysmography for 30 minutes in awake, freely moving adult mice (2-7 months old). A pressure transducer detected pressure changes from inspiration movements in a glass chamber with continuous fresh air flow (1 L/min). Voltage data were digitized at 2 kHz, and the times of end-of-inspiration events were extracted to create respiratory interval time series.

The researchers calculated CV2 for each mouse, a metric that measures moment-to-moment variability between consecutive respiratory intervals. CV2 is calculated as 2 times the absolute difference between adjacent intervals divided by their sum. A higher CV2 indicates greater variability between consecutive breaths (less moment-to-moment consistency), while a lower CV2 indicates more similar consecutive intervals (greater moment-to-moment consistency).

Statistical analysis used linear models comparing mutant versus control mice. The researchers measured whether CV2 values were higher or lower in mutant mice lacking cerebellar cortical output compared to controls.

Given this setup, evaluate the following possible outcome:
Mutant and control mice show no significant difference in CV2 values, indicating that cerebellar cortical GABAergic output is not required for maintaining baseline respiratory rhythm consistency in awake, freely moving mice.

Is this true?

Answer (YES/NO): NO